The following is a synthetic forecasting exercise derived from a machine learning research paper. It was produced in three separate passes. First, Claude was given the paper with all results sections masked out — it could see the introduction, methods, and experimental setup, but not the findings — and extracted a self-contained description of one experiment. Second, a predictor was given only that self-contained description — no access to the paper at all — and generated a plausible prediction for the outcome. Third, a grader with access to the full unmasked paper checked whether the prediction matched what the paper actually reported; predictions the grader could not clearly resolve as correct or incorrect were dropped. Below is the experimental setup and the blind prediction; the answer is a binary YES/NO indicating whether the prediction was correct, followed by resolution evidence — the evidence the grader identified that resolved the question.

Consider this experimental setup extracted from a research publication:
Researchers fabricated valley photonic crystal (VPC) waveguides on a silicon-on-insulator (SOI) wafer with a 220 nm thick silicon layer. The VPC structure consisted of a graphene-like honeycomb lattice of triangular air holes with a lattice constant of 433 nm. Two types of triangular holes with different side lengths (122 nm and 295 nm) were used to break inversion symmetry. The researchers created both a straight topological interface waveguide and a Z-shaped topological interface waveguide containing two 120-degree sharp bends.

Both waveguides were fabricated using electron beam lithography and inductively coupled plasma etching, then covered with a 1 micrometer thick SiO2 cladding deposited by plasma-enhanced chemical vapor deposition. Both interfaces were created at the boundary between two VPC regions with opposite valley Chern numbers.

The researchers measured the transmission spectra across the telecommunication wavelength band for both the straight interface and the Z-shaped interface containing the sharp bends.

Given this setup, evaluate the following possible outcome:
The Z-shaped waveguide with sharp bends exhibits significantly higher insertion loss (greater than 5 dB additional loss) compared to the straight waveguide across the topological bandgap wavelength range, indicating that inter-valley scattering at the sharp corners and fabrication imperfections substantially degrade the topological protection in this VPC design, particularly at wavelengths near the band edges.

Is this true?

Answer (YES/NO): NO